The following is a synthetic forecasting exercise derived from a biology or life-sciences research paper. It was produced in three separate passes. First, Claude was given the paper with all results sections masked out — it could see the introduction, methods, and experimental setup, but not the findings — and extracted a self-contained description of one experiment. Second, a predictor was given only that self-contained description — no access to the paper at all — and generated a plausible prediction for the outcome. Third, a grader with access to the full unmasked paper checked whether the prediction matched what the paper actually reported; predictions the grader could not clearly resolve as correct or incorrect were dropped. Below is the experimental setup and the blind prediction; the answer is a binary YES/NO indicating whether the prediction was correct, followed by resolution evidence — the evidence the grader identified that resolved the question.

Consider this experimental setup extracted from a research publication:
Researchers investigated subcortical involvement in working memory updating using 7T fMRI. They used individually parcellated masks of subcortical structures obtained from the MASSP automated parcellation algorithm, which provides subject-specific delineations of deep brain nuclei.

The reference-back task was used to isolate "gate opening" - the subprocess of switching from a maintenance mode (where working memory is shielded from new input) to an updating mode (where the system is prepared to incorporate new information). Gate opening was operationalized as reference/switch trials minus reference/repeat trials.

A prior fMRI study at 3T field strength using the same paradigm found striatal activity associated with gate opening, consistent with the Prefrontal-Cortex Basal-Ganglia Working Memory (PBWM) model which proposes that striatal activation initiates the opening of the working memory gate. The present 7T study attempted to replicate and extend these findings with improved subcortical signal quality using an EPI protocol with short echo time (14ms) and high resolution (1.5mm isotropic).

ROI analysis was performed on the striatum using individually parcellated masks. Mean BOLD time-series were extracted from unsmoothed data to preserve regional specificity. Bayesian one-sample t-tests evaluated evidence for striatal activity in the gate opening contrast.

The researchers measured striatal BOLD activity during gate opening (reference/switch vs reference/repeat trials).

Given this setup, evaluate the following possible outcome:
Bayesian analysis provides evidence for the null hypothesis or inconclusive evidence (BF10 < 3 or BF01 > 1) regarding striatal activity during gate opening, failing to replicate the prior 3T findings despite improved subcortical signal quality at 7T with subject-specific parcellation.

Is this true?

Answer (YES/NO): YES